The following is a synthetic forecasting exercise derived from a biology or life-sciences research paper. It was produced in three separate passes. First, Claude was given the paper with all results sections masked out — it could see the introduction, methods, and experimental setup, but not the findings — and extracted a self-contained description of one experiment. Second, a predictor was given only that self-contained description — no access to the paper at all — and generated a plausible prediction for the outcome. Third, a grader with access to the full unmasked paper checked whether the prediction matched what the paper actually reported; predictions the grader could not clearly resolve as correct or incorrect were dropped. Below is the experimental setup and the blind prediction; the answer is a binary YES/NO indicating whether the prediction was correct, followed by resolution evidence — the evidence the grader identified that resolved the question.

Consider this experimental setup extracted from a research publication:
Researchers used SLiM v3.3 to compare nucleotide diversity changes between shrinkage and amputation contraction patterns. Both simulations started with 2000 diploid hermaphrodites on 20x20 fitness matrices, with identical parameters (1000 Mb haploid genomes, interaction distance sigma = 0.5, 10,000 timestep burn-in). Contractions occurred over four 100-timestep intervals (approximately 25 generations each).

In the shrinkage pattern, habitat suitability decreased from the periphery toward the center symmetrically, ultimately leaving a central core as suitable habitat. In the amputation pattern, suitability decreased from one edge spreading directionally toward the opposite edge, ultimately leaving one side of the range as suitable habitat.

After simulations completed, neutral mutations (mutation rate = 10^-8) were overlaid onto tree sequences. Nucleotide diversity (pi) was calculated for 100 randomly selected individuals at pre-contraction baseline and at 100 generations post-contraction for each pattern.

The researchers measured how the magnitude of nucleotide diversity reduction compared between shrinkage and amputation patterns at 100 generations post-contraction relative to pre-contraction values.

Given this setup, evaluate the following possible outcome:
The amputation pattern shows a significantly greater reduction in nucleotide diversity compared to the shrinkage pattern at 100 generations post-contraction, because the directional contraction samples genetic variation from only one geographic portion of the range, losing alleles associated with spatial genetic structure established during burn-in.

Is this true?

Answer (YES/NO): YES